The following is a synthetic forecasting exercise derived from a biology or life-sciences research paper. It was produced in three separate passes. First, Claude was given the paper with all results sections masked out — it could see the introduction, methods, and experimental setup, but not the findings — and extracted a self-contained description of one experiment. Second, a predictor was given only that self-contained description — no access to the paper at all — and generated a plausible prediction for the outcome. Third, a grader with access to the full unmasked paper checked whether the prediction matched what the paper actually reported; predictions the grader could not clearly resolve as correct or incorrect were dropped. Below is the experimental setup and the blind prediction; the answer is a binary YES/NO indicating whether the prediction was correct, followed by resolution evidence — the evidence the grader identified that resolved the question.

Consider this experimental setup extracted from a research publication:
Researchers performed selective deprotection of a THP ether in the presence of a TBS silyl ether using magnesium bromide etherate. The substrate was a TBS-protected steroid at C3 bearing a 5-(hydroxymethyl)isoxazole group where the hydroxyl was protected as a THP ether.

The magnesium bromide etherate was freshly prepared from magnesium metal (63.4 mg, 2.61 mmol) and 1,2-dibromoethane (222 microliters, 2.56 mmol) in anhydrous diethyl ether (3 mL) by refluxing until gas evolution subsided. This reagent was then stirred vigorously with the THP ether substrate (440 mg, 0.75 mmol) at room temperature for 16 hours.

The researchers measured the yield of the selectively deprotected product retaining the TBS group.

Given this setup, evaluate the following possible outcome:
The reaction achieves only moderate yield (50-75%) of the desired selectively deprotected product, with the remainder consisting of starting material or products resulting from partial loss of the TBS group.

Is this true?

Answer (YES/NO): NO